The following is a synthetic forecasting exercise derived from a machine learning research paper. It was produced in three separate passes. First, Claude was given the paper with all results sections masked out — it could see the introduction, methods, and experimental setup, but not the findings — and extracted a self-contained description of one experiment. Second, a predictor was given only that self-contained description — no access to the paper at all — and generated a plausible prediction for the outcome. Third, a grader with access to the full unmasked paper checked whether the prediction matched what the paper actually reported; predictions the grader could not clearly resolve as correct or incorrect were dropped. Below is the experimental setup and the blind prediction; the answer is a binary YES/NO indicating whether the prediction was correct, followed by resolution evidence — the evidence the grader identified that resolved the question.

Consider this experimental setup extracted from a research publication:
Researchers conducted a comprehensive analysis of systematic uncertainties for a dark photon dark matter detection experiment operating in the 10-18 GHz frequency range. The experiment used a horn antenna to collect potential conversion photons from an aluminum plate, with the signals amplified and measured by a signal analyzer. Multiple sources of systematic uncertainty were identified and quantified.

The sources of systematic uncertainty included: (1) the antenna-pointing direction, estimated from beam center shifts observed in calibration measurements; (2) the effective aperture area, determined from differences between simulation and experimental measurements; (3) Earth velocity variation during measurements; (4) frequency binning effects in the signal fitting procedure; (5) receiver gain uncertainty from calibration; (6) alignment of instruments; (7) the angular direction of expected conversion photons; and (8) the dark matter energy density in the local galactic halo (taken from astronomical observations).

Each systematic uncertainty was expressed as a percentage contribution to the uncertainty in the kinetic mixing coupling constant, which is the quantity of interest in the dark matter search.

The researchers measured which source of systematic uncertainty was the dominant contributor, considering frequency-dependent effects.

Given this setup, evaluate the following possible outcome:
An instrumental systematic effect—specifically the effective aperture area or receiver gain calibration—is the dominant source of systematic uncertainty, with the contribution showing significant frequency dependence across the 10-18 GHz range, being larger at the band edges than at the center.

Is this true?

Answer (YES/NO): NO